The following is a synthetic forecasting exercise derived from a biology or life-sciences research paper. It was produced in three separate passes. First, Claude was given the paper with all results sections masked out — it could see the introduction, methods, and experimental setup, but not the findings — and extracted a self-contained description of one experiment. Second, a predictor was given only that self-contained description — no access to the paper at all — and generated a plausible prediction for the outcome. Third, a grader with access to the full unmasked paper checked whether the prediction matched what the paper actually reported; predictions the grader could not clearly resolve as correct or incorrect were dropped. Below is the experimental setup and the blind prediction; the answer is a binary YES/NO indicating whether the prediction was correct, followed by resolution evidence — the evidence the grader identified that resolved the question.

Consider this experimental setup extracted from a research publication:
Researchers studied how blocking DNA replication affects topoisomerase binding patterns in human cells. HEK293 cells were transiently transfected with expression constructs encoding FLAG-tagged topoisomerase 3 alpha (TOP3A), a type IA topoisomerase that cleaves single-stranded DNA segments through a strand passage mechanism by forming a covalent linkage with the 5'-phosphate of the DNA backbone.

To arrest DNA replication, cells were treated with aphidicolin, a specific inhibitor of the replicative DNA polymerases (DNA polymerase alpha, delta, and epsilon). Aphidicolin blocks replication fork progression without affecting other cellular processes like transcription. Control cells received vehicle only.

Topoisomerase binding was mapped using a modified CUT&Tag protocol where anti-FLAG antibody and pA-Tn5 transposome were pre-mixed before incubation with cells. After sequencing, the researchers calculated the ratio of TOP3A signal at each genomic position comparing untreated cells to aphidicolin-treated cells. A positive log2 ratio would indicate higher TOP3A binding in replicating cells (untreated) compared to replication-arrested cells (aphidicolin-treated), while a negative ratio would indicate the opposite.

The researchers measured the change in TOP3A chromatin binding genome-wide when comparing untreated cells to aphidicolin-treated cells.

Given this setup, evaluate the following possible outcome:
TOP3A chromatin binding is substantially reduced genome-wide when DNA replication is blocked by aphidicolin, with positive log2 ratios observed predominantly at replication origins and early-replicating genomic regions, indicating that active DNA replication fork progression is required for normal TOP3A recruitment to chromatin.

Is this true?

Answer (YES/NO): NO